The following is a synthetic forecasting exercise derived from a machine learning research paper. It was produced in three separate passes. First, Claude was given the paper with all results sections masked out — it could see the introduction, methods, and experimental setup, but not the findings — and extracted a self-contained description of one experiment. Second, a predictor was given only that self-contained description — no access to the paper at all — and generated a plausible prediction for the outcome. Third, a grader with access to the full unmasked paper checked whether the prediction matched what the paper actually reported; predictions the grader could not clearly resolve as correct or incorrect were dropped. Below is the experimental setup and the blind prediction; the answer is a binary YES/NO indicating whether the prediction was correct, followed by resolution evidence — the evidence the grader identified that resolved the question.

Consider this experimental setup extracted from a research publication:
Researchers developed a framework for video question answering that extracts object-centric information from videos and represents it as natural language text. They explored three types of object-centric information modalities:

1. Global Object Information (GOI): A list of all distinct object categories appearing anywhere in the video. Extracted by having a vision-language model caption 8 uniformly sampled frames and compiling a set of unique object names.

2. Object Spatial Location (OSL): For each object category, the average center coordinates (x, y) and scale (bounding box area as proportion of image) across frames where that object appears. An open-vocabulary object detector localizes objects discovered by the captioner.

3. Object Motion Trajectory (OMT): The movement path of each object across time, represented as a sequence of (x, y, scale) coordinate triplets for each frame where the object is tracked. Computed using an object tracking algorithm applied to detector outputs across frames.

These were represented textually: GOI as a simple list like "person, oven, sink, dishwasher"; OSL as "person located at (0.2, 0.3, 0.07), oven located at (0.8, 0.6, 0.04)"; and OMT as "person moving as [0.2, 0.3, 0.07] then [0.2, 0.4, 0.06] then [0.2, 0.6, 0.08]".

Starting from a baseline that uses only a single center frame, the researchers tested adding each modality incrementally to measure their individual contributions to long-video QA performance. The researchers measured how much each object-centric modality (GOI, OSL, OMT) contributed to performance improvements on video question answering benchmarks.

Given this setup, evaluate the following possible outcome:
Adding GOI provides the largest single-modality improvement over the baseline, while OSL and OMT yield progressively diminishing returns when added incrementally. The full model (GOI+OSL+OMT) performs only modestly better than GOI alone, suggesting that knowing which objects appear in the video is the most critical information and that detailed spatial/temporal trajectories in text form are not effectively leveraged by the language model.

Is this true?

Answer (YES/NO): NO